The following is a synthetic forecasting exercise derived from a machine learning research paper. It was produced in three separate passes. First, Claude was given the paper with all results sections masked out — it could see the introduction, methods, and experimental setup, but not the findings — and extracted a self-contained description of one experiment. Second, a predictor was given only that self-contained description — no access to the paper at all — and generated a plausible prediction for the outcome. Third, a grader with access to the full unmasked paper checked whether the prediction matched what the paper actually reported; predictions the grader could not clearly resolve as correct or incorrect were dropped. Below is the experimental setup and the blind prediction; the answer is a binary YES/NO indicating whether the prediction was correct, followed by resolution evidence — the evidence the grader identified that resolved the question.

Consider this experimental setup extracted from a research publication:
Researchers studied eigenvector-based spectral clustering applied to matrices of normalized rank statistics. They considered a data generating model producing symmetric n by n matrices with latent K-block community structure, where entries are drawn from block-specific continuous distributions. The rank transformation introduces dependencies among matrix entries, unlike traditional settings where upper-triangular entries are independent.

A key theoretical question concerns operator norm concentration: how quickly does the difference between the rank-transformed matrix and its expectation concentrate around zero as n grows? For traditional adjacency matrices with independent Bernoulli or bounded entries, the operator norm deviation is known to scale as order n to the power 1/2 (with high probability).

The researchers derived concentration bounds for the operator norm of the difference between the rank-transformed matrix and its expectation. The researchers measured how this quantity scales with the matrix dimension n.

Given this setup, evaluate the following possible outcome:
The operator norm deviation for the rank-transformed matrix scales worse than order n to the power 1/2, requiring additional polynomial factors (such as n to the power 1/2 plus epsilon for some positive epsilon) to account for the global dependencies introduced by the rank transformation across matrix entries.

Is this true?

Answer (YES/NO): YES